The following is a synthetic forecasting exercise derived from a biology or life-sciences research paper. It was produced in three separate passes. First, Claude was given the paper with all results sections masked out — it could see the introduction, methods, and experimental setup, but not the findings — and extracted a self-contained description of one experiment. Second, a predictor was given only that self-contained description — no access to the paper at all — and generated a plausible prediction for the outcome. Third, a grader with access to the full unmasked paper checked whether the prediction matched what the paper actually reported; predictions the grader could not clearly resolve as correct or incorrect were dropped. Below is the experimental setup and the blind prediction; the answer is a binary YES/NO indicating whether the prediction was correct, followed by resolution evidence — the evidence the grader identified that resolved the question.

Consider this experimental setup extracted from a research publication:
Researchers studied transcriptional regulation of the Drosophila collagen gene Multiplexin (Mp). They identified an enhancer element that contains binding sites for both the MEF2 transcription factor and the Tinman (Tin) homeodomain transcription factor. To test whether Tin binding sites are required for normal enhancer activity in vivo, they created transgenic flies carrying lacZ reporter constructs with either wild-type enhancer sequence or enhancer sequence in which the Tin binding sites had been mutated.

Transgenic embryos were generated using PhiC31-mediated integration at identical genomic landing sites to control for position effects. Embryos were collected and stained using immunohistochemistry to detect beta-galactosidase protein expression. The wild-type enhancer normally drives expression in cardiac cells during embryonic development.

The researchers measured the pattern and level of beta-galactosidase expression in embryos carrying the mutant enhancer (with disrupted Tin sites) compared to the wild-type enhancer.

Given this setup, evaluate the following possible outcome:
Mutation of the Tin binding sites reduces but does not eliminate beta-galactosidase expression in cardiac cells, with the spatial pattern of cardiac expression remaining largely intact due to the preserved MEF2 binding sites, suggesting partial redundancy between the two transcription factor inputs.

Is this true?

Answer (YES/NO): NO